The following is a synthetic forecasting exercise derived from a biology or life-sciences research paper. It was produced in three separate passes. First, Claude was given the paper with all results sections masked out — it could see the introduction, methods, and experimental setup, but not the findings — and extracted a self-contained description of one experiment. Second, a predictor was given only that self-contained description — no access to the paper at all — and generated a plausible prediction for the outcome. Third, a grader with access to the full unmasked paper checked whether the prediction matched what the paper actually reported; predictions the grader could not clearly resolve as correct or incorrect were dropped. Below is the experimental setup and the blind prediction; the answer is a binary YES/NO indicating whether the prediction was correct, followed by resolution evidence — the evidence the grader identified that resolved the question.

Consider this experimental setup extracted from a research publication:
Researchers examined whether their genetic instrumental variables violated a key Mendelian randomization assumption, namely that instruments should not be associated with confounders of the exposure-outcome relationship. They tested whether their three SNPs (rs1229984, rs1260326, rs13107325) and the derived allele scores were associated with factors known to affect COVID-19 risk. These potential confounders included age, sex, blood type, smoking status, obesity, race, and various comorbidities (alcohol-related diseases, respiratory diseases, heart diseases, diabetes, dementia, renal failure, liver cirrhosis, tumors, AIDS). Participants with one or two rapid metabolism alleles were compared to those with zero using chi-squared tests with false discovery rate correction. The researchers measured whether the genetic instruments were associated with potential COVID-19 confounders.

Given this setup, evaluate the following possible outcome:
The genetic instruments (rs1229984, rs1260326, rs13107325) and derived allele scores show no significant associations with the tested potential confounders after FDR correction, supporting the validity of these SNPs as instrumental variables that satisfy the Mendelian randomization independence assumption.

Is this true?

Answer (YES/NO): NO